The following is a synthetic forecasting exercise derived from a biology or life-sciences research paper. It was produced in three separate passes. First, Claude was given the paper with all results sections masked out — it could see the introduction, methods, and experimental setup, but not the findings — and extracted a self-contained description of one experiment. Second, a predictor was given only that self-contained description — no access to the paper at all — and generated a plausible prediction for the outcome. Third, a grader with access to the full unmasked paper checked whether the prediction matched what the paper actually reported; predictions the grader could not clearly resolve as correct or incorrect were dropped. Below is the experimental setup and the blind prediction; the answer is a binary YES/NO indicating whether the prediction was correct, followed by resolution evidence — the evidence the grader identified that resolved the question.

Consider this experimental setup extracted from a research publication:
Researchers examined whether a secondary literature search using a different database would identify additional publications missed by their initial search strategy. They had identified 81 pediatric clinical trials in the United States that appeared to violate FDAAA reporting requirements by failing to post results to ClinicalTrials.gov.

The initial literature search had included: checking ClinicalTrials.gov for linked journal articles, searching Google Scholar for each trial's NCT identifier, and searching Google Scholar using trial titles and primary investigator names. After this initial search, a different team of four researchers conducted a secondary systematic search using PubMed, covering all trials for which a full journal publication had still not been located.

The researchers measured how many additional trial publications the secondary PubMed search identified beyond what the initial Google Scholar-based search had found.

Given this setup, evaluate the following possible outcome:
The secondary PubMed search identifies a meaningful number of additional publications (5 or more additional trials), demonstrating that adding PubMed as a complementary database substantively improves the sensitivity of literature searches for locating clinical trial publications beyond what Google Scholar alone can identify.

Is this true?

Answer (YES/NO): NO